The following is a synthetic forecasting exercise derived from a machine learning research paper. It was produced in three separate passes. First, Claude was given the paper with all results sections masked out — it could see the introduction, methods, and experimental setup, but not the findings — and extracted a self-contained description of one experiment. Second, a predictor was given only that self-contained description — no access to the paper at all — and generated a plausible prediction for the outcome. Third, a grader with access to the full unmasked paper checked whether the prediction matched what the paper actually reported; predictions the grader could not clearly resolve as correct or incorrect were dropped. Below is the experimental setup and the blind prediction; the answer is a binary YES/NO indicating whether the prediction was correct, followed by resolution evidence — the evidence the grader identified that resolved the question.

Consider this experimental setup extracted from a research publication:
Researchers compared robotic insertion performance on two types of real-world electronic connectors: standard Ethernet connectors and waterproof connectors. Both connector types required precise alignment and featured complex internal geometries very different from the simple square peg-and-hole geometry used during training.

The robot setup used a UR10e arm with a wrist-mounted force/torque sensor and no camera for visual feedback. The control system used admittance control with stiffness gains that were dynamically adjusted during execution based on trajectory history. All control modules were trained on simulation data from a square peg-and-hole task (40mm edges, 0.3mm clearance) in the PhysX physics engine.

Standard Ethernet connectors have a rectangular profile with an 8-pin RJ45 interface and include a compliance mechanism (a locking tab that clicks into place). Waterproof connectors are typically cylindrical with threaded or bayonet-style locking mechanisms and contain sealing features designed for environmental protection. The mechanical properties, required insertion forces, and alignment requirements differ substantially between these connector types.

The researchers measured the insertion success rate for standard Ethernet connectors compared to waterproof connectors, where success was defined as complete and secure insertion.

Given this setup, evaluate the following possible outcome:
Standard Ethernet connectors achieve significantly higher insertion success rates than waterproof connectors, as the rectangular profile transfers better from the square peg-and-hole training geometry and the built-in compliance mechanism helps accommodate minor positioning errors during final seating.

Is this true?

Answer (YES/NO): NO